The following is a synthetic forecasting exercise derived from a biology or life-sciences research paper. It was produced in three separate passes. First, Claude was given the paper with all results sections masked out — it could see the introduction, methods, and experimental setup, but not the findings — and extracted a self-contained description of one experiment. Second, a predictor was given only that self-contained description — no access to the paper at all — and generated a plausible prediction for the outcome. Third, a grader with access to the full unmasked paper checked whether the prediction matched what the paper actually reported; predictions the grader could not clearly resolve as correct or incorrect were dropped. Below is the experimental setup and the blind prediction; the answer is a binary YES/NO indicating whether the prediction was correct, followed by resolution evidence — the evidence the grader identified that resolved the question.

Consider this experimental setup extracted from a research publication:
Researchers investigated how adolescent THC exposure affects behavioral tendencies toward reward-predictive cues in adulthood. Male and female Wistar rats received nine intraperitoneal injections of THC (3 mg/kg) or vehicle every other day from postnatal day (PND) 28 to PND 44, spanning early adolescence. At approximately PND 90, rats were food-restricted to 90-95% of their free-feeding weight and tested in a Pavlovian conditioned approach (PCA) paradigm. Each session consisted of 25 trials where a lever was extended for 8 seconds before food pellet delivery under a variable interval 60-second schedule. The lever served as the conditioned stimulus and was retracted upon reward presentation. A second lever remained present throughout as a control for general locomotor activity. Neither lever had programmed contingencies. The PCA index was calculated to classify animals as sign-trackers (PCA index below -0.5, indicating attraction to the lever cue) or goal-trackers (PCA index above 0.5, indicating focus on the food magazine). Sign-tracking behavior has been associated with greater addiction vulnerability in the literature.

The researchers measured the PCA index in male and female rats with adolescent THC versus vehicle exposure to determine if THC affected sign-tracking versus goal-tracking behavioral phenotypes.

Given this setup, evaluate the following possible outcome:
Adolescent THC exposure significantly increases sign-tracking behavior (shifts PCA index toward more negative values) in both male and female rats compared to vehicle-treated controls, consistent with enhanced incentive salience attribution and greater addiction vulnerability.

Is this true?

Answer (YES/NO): NO